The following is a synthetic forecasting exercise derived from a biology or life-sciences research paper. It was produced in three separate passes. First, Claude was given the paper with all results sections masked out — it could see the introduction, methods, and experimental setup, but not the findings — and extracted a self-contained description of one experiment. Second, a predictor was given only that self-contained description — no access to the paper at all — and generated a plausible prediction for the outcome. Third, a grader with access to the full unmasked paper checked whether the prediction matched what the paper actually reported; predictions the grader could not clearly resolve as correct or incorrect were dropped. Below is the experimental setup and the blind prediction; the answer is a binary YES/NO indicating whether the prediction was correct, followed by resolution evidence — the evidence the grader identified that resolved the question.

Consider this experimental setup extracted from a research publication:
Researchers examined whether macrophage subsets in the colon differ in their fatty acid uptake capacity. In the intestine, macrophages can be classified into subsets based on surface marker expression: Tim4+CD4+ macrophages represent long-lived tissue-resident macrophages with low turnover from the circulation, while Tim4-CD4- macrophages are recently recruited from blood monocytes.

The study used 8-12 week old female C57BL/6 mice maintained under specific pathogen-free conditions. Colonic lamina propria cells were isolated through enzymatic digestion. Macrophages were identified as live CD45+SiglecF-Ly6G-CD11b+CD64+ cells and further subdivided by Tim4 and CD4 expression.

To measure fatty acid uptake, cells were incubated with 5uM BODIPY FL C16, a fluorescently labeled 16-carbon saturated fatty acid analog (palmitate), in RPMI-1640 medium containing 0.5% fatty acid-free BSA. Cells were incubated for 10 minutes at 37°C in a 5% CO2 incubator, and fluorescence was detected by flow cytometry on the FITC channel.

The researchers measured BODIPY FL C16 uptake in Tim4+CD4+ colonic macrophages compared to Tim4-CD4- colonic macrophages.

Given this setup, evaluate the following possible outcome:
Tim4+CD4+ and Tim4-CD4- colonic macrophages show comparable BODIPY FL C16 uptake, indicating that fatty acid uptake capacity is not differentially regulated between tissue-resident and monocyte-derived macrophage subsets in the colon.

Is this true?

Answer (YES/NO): NO